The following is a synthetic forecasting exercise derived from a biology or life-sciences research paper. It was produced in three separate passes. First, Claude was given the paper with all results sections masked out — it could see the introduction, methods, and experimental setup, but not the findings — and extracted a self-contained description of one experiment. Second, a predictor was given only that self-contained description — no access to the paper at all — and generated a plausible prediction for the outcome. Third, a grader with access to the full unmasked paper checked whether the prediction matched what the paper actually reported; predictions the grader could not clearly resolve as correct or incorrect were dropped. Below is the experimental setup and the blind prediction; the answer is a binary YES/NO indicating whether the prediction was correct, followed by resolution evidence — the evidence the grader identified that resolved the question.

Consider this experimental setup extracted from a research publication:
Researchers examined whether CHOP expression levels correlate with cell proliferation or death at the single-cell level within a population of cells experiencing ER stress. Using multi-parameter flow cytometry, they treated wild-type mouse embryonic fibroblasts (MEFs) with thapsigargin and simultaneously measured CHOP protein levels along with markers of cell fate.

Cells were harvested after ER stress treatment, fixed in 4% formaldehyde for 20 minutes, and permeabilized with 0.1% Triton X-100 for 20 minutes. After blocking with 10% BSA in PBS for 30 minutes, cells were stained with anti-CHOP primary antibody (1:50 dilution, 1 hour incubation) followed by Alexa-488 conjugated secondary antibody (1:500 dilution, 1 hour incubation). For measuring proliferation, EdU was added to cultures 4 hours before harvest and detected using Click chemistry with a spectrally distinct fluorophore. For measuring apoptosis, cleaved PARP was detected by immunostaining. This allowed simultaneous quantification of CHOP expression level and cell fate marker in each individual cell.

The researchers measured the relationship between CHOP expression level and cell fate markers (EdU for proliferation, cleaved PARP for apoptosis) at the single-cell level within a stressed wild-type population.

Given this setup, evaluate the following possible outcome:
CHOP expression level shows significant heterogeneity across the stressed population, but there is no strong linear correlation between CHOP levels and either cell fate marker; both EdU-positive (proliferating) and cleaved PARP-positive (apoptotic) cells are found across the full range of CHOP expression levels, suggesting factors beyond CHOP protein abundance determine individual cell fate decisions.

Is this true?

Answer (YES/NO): NO